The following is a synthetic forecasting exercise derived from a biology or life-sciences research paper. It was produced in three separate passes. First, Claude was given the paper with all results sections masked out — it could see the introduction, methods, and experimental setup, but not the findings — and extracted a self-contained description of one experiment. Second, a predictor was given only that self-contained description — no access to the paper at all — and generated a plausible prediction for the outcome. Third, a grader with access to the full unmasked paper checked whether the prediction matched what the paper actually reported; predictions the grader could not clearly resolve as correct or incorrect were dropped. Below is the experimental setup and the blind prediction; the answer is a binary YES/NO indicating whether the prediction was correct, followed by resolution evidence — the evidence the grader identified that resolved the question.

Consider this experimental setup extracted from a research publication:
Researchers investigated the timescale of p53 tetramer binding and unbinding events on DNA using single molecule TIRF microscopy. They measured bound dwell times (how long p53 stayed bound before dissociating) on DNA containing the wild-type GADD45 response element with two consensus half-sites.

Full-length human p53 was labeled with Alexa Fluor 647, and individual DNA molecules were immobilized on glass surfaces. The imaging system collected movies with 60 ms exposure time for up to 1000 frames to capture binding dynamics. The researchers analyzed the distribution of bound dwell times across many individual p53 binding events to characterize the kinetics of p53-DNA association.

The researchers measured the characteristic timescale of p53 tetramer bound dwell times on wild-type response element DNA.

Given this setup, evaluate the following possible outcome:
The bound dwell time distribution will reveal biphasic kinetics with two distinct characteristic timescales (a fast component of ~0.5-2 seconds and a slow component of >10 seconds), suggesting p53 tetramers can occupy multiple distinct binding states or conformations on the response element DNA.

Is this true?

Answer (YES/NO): NO